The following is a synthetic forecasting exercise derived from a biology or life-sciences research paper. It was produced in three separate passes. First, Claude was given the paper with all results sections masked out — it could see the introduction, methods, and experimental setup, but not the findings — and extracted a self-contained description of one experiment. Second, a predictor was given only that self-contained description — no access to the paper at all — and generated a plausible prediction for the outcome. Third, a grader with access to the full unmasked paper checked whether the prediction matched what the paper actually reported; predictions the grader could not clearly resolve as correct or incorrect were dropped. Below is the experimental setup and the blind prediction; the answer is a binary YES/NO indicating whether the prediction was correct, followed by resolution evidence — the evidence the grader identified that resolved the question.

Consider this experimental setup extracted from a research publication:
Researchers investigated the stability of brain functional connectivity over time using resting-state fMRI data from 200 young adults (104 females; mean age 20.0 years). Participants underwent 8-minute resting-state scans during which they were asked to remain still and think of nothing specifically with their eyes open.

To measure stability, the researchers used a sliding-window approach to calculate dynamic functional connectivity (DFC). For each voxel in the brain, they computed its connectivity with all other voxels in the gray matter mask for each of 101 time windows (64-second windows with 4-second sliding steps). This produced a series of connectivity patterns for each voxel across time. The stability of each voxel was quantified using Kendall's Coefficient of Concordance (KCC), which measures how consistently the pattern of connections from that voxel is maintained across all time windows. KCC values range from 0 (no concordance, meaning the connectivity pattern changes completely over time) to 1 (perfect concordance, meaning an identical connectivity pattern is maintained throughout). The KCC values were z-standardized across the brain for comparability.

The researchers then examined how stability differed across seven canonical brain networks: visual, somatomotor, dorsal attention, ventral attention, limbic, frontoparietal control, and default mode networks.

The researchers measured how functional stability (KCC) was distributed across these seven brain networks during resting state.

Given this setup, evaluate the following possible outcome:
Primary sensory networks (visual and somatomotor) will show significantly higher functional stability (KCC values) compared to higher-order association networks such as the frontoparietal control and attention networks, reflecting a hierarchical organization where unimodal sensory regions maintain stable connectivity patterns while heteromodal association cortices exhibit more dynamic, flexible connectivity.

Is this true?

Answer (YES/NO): NO